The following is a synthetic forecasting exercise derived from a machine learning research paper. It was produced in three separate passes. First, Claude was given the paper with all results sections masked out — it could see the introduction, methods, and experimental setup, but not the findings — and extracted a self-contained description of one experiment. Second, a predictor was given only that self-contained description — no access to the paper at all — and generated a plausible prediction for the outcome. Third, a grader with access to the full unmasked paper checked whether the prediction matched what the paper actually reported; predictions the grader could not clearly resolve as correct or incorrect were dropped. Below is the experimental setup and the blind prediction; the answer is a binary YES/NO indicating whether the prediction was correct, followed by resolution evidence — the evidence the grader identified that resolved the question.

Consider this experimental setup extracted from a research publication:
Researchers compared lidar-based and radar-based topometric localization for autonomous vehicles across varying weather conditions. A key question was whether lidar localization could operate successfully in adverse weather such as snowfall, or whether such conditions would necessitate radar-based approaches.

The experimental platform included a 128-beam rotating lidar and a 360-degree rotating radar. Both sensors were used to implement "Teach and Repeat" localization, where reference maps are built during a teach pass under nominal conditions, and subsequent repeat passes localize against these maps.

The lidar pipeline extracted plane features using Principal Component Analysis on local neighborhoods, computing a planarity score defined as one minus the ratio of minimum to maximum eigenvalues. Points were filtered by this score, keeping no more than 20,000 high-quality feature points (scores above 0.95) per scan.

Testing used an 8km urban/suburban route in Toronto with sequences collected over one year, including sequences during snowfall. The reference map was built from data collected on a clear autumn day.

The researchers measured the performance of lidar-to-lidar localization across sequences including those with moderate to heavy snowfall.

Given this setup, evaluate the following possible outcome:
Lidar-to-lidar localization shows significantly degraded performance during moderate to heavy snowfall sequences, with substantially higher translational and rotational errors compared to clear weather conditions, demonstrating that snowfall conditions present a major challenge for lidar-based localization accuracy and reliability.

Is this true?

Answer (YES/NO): NO